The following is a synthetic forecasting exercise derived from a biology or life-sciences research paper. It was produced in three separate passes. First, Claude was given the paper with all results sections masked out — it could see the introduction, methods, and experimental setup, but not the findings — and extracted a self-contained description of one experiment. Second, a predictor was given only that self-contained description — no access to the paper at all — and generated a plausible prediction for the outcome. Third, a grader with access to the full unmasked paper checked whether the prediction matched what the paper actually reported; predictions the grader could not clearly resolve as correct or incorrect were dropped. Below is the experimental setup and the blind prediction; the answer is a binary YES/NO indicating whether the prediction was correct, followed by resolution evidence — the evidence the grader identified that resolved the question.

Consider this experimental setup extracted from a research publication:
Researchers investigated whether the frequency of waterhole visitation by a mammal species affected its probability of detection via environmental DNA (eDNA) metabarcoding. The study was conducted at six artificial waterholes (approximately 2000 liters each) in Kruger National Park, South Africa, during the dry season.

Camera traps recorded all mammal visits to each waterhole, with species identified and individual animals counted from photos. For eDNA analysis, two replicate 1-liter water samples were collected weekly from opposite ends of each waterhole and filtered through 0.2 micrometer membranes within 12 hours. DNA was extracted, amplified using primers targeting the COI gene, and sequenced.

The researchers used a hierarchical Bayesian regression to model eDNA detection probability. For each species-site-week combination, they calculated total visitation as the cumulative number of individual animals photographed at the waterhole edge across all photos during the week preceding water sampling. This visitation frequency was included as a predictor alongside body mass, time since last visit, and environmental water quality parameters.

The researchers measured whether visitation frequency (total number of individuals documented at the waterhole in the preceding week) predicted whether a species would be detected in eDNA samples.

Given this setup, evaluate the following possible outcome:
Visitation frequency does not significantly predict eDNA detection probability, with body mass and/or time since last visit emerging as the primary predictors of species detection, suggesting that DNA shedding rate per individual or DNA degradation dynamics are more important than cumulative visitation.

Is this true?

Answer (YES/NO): YES